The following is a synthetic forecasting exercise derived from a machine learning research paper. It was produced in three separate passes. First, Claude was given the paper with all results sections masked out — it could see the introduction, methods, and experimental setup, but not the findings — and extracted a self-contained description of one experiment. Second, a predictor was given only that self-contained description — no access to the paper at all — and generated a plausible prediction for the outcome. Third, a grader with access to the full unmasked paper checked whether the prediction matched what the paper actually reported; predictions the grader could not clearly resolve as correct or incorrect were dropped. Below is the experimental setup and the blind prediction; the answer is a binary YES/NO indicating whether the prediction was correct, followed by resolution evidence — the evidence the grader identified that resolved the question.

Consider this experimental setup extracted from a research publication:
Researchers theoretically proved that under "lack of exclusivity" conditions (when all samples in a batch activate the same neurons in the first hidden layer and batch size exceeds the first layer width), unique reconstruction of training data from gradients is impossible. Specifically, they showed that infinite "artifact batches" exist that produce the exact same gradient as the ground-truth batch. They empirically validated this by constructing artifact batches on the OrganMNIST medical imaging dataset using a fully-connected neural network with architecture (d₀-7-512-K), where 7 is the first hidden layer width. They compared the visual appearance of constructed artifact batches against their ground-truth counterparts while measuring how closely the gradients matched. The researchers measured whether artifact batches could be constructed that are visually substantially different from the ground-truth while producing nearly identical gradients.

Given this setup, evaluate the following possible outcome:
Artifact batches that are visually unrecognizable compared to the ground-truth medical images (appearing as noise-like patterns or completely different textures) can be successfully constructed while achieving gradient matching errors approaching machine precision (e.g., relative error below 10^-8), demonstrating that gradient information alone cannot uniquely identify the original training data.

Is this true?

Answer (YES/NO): YES